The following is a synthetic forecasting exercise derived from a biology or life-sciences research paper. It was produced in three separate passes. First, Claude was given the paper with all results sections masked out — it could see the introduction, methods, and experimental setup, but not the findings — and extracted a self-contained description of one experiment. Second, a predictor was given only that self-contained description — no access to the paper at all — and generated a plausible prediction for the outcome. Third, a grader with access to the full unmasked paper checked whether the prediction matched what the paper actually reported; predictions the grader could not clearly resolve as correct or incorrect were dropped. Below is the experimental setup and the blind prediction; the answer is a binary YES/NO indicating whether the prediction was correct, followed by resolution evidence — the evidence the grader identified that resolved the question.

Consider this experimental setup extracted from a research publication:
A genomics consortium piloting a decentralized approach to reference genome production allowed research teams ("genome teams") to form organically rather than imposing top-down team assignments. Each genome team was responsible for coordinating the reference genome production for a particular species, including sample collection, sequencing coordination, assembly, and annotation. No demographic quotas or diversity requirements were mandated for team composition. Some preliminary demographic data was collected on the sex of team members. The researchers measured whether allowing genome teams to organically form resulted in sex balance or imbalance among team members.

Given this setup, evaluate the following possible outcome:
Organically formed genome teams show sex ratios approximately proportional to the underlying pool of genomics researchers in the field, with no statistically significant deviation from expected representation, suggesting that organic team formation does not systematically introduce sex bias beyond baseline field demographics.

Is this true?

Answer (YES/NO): NO